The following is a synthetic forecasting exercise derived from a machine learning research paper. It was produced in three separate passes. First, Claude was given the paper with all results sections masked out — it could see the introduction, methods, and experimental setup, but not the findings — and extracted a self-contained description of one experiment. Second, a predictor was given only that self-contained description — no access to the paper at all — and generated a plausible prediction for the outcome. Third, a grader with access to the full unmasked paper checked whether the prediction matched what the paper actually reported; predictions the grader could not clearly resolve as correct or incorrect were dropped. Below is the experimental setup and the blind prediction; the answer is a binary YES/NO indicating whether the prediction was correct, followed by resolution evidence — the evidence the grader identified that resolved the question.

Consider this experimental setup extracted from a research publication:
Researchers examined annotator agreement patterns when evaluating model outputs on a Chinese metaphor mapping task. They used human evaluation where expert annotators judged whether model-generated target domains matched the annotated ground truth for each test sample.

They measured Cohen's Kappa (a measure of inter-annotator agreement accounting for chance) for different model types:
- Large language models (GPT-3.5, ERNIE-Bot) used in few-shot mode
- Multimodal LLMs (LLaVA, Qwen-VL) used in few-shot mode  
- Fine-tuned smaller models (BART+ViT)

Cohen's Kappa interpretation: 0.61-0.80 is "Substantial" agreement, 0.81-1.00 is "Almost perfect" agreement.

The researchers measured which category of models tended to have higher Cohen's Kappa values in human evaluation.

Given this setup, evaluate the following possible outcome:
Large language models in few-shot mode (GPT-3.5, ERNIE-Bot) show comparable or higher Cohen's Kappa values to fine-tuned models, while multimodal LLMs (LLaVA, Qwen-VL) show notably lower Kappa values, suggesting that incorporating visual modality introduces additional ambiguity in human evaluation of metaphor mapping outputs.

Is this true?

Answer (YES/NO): NO